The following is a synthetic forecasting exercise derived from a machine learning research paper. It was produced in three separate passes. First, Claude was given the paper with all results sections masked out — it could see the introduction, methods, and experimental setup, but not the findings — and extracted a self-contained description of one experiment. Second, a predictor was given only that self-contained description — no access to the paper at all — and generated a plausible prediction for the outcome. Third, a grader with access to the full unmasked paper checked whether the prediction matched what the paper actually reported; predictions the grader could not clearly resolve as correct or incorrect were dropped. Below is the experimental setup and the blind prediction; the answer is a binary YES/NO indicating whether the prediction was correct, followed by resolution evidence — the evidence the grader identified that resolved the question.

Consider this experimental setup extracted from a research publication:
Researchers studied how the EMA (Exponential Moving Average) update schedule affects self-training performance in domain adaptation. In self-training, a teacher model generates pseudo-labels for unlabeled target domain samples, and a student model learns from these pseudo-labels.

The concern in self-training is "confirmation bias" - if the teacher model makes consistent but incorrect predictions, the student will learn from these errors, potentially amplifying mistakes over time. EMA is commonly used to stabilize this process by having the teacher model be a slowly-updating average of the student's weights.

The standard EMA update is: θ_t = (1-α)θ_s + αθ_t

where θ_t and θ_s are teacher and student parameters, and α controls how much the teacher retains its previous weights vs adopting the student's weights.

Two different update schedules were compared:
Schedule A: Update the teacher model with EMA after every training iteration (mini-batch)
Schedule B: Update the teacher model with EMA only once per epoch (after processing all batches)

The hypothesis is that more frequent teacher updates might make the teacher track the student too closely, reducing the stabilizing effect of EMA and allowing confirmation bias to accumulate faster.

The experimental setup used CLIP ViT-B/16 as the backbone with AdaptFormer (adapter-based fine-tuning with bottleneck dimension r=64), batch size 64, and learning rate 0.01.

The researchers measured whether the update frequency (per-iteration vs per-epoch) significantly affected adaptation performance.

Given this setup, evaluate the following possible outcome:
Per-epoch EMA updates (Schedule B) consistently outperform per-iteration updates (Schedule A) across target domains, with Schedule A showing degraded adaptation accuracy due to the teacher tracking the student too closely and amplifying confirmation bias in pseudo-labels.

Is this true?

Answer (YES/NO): NO